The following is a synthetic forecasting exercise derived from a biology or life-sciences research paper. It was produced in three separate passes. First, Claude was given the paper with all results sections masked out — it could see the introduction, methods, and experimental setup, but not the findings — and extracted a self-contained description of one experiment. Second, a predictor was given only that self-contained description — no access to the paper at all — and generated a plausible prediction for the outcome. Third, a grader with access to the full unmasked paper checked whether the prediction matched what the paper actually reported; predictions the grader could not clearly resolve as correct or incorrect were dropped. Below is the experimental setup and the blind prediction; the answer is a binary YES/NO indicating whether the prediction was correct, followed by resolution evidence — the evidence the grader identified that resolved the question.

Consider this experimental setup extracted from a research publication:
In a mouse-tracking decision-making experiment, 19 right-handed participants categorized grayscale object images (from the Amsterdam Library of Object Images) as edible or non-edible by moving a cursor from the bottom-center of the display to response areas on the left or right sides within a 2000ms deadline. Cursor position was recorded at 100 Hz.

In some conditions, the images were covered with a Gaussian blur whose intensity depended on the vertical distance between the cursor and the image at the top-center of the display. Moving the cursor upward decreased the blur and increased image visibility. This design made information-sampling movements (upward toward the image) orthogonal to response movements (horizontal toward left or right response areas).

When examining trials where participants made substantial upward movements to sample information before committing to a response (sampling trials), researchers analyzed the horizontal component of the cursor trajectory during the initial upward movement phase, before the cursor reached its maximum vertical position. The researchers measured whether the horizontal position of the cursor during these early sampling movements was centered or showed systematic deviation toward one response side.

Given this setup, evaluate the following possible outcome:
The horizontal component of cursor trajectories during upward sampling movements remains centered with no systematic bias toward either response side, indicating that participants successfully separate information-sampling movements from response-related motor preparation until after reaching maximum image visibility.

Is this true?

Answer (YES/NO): NO